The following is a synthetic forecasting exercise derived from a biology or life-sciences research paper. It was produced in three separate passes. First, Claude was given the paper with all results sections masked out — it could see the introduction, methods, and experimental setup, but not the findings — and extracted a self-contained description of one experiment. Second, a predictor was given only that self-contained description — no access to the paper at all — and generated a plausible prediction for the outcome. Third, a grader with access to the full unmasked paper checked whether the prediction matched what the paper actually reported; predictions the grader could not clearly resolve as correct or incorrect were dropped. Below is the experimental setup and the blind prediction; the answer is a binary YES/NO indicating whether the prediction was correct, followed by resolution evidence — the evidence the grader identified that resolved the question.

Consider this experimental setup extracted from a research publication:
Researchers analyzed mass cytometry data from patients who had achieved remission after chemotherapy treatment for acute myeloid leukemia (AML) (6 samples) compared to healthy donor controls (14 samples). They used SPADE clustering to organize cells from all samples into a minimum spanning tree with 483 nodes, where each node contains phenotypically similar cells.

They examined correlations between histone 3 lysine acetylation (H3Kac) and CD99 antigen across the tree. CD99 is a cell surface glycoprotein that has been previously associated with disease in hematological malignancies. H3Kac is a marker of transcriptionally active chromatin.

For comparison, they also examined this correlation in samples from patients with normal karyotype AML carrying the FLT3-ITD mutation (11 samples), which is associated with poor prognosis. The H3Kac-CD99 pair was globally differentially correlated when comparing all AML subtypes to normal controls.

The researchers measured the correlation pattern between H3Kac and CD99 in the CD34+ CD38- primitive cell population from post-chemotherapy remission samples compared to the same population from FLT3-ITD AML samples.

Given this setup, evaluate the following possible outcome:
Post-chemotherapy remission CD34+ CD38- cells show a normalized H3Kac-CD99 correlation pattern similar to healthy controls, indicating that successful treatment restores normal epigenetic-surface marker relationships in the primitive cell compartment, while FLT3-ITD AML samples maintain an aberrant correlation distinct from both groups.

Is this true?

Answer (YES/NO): YES